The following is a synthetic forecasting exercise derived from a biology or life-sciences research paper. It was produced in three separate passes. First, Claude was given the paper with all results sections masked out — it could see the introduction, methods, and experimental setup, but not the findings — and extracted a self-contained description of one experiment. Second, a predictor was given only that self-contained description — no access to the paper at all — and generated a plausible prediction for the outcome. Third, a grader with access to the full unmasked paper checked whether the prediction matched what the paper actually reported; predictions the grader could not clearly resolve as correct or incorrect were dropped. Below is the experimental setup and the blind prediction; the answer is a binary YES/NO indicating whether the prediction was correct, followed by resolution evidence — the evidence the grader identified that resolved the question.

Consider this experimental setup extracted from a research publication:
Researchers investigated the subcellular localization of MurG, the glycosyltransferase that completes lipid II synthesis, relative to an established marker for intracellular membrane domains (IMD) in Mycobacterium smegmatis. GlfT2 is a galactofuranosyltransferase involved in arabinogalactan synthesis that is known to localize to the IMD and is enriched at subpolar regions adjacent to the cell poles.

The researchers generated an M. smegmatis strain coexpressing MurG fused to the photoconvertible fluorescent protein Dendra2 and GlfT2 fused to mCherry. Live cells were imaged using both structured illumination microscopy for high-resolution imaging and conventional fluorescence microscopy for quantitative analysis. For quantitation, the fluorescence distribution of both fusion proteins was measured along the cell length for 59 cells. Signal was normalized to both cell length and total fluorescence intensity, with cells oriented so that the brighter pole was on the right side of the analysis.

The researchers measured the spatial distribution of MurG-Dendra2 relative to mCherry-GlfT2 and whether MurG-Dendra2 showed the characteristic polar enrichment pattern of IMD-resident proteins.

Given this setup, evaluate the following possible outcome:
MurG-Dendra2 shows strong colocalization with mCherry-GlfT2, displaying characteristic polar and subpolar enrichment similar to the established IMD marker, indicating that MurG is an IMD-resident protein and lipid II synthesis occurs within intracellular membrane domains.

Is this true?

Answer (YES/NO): YES